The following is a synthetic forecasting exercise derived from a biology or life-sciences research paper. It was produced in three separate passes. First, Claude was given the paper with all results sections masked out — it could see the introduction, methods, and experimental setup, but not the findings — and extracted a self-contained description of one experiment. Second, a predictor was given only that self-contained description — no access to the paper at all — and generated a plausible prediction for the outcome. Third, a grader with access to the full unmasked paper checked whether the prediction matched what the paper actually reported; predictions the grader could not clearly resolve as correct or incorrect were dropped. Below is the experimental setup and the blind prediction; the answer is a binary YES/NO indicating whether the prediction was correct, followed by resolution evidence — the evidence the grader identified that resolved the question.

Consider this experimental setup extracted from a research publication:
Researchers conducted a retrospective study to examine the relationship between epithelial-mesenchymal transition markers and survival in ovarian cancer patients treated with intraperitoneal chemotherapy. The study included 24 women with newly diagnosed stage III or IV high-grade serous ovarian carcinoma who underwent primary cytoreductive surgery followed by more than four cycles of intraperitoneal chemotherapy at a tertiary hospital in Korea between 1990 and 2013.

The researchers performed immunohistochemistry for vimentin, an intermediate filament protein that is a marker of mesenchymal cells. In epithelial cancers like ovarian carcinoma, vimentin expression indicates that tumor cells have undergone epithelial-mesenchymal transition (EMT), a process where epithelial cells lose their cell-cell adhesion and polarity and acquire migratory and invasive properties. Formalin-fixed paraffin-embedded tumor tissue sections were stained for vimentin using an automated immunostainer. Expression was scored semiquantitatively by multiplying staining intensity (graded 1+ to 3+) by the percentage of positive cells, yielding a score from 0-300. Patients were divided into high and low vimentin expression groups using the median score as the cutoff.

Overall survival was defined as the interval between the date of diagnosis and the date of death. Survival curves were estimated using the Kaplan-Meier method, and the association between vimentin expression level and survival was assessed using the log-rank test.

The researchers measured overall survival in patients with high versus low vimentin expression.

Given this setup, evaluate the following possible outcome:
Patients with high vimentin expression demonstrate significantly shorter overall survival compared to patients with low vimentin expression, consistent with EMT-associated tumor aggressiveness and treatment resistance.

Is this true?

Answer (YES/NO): NO